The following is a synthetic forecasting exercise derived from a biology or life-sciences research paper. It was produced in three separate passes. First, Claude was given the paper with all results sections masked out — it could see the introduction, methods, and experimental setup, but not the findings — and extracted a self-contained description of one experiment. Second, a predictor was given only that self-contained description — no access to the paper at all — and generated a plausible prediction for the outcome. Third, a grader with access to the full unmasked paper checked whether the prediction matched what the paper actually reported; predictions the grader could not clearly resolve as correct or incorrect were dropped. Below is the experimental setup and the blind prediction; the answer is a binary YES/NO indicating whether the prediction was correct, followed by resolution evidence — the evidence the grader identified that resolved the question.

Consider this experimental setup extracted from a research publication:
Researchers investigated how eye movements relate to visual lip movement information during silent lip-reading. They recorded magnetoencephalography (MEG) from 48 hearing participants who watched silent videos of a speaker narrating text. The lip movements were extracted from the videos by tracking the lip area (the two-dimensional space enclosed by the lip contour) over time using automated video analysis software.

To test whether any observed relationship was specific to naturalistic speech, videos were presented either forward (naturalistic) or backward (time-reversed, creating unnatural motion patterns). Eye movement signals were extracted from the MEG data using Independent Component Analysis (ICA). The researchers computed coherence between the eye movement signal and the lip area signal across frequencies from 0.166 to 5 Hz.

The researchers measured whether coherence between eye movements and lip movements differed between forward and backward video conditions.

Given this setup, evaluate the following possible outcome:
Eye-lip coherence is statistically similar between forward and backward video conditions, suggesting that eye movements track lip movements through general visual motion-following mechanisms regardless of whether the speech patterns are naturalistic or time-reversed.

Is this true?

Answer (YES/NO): YES